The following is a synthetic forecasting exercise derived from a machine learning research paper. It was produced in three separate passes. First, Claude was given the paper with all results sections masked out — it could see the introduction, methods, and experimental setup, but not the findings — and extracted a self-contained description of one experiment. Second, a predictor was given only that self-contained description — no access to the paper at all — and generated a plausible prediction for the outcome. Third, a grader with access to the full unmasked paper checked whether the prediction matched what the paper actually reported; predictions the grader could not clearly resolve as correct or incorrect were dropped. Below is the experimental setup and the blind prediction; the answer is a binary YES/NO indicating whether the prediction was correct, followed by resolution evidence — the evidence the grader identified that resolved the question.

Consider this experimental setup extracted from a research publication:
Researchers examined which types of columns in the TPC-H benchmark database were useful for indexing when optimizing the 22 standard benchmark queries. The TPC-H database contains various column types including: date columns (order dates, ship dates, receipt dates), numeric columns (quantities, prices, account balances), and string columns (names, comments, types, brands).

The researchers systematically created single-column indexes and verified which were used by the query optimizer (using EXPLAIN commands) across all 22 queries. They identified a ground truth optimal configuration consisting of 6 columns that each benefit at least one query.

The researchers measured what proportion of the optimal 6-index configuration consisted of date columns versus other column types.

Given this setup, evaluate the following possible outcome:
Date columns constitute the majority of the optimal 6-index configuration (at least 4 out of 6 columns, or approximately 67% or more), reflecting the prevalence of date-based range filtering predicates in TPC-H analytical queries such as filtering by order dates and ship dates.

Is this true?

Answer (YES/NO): NO